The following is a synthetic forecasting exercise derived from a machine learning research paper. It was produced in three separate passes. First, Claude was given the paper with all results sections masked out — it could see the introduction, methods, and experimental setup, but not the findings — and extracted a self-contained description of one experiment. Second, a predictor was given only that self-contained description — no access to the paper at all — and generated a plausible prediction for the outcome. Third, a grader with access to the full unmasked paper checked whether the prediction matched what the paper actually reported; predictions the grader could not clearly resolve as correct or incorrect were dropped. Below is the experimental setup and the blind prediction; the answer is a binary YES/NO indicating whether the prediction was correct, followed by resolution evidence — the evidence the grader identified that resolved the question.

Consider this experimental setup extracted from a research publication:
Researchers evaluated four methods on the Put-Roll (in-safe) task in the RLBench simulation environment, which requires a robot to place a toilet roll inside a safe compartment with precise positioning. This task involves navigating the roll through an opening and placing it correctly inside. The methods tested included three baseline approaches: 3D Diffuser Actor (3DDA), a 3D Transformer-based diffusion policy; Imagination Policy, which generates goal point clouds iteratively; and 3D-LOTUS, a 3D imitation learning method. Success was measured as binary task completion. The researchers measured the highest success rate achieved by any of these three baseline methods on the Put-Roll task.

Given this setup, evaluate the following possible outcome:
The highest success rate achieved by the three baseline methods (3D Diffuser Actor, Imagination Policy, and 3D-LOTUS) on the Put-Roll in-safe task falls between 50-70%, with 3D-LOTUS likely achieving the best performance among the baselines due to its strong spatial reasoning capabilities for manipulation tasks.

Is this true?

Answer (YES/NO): NO